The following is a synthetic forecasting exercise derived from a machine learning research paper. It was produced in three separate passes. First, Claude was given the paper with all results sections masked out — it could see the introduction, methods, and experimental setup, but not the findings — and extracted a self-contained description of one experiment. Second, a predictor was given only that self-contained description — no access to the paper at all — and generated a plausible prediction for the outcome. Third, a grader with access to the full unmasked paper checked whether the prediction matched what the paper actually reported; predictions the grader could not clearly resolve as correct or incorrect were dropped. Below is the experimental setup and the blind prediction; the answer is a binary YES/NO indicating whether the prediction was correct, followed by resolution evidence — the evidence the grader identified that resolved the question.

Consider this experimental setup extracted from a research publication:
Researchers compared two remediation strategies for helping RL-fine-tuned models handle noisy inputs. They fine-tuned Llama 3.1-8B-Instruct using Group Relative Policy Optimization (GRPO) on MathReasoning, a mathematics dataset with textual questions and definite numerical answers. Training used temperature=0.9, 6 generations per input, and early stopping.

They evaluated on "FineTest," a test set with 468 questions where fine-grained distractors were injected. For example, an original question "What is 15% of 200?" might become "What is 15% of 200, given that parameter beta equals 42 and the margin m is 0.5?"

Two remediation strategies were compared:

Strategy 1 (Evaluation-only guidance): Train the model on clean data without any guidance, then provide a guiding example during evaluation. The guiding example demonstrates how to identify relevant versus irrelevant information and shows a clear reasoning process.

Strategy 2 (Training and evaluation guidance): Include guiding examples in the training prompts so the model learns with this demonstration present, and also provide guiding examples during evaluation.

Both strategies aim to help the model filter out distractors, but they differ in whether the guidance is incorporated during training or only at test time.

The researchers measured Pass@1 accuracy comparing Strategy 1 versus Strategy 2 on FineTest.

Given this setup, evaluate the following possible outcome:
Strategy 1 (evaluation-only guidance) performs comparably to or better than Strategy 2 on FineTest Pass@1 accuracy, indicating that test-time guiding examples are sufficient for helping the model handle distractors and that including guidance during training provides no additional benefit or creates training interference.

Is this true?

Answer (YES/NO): NO